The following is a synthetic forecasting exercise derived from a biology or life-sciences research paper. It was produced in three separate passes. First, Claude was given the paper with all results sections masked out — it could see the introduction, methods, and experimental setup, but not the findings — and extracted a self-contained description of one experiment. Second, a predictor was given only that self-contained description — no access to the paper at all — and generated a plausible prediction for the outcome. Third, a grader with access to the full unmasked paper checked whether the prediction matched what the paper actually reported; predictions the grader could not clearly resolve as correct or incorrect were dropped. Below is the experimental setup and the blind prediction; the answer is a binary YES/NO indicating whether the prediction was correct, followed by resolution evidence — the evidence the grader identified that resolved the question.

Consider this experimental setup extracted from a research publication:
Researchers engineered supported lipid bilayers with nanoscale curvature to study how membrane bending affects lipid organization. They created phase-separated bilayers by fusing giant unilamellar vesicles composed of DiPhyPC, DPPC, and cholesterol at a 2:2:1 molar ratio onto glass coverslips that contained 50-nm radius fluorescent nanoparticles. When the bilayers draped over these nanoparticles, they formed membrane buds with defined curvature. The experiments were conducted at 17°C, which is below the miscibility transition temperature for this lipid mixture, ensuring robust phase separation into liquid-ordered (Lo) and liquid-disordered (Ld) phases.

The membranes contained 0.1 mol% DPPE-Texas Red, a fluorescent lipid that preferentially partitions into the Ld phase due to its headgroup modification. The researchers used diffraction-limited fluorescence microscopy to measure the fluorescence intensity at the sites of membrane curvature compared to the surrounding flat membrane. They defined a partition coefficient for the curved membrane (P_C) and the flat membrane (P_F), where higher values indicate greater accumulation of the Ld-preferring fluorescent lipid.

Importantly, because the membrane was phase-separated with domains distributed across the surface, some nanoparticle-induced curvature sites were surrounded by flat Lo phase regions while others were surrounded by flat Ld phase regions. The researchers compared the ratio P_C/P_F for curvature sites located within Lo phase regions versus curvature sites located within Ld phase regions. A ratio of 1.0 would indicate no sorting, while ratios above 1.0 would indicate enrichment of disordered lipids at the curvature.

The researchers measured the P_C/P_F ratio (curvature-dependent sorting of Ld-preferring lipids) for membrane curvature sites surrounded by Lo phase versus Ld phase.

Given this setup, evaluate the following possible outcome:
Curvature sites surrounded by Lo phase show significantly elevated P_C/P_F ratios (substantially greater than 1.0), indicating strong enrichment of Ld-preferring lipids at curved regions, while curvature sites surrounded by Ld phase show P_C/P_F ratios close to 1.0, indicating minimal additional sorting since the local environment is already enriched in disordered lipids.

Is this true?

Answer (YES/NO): NO